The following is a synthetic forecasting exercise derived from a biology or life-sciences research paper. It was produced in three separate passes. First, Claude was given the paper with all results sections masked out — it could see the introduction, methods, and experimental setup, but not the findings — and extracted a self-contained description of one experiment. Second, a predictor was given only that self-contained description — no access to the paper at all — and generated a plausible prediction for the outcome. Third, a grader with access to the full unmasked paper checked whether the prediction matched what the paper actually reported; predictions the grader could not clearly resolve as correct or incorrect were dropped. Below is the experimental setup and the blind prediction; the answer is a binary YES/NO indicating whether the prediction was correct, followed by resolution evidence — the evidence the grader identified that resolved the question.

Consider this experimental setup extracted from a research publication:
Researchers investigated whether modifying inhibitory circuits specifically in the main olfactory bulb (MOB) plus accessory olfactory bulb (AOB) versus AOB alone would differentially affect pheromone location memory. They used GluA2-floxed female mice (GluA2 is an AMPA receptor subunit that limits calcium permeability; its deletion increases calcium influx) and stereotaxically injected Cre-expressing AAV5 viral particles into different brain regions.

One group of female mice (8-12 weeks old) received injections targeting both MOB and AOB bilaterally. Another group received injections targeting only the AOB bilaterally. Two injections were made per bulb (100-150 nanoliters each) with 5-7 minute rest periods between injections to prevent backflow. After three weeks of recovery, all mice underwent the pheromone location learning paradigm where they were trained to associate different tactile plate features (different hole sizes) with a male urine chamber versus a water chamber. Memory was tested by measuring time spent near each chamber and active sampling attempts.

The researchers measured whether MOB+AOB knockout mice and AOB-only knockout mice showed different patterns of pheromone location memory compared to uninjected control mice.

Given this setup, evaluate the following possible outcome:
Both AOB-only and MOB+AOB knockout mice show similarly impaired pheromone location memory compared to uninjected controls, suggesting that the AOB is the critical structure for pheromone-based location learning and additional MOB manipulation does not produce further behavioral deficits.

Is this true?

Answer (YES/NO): YES